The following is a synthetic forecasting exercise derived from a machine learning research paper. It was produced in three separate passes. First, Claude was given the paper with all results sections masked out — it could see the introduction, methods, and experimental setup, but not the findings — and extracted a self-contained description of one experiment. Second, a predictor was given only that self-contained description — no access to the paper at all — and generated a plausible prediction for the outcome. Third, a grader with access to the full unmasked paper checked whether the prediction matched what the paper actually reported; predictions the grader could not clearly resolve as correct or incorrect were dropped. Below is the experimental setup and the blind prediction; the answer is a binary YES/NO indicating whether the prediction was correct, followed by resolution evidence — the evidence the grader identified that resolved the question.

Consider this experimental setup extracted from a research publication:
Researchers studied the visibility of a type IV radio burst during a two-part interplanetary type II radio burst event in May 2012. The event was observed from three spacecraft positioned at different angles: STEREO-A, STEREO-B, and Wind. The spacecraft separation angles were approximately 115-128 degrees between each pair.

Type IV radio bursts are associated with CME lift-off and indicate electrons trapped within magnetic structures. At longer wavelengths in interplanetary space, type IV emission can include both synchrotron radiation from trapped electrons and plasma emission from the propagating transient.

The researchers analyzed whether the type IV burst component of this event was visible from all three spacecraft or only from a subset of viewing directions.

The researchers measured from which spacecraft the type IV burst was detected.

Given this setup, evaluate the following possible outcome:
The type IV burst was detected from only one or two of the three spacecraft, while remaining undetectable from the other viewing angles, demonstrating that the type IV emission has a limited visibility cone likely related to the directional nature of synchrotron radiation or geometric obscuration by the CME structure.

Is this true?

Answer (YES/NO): YES